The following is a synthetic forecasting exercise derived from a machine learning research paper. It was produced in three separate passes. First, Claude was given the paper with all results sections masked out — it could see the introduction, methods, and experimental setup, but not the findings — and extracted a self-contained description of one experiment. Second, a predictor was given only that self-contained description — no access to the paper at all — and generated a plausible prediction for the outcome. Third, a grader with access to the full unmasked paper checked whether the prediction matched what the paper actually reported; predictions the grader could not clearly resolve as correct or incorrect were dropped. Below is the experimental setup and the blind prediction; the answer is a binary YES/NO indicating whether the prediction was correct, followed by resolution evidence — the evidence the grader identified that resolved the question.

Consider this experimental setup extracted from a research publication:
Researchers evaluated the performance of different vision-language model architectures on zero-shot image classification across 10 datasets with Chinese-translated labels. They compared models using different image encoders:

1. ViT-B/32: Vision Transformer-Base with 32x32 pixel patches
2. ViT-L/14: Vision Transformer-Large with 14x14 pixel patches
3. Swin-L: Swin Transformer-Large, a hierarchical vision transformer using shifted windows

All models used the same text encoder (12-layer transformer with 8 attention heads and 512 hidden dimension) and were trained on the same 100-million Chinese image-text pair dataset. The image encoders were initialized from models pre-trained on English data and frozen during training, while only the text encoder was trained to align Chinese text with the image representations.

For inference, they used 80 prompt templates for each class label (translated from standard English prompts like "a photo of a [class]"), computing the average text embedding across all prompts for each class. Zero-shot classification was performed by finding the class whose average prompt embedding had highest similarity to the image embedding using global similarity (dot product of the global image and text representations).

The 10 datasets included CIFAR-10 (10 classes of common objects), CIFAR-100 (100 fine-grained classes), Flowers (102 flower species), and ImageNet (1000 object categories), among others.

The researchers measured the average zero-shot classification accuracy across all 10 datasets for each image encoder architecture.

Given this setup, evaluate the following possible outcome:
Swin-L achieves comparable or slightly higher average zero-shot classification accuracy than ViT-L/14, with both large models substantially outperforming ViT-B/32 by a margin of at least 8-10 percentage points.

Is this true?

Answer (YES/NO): NO